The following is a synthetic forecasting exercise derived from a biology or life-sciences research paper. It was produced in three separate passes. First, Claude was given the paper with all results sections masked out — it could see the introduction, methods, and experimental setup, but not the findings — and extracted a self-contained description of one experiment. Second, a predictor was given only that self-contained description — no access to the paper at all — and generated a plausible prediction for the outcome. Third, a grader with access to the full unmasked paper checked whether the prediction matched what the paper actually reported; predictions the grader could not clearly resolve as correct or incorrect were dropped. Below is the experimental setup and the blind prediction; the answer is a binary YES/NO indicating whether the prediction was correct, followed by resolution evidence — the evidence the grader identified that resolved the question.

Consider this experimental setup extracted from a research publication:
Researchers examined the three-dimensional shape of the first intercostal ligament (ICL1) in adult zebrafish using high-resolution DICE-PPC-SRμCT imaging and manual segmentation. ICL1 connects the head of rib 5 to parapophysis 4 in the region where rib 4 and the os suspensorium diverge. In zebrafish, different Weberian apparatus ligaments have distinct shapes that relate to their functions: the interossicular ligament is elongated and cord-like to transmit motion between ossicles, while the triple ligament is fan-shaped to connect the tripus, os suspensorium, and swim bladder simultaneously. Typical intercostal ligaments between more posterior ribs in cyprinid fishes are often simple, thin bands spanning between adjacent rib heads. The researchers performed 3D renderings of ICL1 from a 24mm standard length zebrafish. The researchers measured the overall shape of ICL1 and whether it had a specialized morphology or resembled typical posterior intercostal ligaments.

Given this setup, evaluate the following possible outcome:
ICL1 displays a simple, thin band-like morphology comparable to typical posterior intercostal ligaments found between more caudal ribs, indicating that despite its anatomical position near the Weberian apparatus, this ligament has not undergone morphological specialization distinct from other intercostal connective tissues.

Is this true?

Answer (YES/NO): NO